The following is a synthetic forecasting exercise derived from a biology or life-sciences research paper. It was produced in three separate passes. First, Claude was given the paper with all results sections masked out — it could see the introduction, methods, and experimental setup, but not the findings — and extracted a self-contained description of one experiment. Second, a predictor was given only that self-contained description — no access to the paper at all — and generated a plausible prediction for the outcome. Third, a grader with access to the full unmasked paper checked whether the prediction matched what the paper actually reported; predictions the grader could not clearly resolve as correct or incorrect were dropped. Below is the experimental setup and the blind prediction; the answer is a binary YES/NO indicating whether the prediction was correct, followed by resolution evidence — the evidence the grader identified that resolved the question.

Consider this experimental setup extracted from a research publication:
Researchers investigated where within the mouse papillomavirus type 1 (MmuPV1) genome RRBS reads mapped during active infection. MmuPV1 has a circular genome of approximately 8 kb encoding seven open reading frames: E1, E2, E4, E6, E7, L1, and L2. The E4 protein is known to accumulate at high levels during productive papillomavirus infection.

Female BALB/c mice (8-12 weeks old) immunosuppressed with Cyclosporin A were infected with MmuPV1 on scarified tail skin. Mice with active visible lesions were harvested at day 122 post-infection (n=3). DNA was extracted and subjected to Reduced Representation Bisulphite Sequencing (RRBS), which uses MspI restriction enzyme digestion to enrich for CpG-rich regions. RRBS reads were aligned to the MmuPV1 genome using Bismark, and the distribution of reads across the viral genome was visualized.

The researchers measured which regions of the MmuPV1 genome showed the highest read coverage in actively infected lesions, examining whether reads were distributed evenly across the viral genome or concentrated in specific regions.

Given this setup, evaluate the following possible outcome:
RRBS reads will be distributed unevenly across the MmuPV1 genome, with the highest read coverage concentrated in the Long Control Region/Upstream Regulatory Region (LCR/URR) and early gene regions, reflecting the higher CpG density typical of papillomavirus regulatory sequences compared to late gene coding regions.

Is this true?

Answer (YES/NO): NO